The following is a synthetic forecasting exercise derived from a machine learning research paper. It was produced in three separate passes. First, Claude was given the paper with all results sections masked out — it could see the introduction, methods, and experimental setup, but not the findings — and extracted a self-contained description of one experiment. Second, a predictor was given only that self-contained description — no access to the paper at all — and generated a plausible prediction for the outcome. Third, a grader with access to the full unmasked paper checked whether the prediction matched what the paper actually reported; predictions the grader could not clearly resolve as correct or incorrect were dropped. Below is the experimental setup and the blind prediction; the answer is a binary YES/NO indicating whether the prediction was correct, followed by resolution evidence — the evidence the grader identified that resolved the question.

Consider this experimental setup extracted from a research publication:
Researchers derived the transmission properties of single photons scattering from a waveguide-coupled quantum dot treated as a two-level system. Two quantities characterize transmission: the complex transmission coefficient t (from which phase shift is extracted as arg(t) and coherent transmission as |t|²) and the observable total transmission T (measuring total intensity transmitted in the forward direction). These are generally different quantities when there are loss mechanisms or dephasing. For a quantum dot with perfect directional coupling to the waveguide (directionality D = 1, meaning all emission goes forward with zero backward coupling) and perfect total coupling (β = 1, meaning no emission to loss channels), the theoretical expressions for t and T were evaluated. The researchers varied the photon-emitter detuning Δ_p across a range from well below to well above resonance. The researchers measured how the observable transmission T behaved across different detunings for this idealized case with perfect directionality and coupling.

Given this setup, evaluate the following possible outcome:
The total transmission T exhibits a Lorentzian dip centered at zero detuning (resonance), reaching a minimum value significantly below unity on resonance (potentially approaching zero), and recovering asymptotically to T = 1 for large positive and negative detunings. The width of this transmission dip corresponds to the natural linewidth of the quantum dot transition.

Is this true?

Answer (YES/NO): NO